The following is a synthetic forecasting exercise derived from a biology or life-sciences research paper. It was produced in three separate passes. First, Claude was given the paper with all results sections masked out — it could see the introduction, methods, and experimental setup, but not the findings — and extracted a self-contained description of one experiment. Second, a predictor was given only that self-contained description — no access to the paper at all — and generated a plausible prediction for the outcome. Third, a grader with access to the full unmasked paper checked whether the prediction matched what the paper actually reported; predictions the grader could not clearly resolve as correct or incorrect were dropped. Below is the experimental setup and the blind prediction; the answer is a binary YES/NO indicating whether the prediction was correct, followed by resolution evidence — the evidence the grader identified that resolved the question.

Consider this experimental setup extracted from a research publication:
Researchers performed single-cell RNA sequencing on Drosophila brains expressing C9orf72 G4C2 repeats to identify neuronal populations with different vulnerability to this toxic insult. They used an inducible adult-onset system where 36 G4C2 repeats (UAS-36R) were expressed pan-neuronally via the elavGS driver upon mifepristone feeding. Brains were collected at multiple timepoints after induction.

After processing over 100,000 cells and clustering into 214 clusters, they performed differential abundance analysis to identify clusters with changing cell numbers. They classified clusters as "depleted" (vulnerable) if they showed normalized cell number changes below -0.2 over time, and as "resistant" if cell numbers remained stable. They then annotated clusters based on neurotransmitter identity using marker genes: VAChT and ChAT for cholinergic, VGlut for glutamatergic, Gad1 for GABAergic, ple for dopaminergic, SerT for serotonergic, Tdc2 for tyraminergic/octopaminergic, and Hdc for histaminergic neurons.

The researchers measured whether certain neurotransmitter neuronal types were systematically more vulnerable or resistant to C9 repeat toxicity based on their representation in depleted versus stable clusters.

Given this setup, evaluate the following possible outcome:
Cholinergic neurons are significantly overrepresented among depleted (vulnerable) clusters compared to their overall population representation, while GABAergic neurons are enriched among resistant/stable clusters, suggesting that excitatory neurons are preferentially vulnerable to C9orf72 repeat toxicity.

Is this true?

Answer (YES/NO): NO